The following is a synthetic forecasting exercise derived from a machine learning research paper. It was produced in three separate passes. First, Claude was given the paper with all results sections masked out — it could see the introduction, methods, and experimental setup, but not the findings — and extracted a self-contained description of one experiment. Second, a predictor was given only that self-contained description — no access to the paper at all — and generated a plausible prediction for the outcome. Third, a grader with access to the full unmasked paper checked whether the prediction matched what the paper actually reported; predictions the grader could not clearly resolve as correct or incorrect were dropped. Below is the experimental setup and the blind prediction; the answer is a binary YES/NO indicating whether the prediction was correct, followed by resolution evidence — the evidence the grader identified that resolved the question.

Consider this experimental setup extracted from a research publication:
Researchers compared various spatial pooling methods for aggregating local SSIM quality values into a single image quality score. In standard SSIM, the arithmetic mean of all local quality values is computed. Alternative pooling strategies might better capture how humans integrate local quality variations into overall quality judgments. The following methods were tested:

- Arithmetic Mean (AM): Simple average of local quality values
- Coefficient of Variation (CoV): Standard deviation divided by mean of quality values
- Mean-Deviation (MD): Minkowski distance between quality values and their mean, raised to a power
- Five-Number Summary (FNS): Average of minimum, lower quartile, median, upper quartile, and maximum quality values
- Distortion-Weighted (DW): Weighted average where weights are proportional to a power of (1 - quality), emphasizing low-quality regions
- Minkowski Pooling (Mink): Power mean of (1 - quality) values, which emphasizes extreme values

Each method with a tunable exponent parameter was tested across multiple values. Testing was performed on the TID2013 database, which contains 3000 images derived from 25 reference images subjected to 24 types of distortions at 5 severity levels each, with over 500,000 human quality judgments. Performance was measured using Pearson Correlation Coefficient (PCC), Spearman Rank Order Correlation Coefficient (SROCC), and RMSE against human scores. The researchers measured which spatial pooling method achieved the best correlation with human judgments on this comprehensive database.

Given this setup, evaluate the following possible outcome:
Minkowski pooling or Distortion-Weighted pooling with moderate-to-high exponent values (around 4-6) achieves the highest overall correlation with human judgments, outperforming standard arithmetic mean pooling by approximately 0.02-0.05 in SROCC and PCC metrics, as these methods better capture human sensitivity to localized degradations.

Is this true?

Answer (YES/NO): NO